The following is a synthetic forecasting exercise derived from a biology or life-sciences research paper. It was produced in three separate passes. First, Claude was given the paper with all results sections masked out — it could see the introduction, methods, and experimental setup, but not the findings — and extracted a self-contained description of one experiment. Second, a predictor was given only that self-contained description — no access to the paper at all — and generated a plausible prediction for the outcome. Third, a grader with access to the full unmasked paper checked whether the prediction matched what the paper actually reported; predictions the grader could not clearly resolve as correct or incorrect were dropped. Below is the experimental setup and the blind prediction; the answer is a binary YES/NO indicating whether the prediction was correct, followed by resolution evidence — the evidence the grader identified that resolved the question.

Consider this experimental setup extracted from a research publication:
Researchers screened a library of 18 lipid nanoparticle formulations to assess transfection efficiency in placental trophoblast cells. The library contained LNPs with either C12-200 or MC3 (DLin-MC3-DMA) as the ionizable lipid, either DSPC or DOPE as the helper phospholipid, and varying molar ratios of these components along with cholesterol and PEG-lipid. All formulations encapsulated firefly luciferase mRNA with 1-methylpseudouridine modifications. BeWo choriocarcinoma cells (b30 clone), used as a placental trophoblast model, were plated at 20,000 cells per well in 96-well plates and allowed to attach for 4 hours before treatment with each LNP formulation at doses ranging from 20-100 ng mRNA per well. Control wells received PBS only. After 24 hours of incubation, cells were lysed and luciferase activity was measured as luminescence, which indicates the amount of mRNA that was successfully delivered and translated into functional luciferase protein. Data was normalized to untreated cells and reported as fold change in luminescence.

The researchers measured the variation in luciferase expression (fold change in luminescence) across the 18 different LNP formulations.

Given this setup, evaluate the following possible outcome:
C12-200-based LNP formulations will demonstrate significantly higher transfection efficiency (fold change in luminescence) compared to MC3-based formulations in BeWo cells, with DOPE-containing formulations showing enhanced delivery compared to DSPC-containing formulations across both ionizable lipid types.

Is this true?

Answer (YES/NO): YES